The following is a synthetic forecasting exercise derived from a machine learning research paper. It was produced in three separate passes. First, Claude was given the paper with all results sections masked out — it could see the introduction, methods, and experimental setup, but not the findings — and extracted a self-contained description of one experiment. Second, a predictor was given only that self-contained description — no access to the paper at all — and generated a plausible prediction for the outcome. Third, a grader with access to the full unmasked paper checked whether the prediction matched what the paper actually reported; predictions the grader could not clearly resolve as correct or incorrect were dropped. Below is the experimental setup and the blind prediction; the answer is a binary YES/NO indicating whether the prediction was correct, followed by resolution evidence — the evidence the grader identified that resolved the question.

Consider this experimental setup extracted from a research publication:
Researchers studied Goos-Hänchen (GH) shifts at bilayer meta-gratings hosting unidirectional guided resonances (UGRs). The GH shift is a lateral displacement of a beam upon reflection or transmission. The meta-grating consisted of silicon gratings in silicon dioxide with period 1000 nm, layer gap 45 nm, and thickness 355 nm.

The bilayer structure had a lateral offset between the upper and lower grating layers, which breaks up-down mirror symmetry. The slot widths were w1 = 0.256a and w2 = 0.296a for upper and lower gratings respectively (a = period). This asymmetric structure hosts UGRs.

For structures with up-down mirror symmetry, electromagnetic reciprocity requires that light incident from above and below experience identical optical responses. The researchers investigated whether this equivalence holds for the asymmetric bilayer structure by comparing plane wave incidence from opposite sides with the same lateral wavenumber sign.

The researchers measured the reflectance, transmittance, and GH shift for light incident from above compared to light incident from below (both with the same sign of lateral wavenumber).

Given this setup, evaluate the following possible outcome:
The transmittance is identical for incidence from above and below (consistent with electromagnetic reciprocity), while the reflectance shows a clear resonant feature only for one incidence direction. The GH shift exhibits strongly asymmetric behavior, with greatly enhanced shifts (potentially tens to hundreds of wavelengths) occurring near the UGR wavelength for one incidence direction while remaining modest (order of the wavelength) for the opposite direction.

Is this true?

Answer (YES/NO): NO